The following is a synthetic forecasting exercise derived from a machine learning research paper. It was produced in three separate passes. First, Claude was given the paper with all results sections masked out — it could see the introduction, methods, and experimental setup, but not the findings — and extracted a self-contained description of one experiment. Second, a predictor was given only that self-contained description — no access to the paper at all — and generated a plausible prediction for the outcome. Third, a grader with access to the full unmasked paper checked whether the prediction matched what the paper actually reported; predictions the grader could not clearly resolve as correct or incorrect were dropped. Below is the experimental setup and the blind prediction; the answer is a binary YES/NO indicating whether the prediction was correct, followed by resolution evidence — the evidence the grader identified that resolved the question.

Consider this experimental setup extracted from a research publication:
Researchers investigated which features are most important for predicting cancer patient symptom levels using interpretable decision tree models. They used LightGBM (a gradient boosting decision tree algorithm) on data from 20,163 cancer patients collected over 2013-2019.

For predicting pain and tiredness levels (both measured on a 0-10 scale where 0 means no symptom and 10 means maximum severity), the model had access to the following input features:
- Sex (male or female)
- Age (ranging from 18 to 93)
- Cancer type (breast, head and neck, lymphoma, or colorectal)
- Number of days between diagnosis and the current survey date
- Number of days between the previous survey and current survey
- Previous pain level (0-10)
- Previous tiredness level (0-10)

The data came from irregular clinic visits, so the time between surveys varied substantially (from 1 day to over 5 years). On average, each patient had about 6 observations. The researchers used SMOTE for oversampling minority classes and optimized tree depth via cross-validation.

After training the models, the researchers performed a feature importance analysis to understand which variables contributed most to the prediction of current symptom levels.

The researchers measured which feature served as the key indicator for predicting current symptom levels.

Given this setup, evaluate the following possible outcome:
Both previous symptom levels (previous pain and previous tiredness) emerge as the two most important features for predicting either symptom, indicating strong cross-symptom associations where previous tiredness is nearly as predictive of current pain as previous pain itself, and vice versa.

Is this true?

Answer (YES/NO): NO